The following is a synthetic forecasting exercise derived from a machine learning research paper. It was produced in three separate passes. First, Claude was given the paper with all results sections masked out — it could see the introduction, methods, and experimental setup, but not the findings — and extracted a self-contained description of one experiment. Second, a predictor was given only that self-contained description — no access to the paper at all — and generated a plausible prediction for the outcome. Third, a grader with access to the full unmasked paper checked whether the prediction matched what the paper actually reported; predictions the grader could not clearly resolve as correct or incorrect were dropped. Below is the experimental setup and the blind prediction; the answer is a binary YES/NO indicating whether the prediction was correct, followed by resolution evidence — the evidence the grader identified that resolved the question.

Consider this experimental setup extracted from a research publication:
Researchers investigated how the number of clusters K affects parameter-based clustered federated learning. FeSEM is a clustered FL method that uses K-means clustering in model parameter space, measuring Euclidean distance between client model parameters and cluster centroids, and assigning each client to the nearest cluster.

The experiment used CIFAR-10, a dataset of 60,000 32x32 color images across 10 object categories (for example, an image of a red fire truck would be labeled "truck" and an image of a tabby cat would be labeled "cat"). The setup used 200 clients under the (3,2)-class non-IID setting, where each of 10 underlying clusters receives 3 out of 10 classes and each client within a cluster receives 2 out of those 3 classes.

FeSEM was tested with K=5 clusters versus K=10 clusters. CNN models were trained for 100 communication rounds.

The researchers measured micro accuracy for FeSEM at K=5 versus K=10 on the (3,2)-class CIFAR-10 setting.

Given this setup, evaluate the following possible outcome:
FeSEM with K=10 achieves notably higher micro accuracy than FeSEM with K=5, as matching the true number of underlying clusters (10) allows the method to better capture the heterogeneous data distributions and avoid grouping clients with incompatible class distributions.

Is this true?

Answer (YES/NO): YES